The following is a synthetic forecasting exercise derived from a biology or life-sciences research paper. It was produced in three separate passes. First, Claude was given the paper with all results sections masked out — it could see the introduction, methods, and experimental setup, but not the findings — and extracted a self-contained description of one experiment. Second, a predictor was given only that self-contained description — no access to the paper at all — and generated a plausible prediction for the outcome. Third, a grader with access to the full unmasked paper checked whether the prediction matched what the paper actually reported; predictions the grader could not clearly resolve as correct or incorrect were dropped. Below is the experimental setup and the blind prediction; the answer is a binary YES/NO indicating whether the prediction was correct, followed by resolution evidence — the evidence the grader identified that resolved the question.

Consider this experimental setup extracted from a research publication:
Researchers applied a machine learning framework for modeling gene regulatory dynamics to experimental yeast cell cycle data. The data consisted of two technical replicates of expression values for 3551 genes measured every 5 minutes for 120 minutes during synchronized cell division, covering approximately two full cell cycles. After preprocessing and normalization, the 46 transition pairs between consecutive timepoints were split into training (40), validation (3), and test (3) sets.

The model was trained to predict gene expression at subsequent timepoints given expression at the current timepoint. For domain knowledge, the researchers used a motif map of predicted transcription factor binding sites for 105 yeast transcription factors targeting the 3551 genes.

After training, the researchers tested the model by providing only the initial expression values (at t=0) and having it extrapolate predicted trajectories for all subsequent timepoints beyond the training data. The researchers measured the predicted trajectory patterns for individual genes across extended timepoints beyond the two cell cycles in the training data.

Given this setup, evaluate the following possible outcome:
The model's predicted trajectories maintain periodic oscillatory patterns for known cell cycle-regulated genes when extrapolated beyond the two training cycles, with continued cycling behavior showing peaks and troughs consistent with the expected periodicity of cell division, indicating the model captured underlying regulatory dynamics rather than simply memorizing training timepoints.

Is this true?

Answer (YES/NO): YES